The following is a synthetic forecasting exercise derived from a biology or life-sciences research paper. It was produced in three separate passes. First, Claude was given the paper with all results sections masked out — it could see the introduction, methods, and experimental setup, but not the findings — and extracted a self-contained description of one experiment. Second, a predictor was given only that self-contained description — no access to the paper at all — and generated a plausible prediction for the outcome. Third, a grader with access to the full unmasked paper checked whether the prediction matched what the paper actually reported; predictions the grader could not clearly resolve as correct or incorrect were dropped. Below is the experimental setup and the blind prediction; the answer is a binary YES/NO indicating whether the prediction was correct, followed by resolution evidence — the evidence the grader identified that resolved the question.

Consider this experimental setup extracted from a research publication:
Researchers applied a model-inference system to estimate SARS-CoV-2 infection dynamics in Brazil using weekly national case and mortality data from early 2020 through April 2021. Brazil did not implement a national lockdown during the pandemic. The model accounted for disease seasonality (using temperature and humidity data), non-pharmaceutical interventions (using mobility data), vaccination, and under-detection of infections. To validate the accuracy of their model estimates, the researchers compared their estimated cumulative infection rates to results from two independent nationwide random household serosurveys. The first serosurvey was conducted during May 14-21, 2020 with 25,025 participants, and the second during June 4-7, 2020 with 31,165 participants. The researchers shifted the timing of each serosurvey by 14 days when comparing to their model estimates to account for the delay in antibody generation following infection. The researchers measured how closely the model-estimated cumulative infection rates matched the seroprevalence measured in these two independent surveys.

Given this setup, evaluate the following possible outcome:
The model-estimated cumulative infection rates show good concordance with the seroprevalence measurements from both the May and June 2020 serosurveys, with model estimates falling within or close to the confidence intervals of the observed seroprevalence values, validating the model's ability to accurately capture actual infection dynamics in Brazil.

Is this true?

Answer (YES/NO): YES